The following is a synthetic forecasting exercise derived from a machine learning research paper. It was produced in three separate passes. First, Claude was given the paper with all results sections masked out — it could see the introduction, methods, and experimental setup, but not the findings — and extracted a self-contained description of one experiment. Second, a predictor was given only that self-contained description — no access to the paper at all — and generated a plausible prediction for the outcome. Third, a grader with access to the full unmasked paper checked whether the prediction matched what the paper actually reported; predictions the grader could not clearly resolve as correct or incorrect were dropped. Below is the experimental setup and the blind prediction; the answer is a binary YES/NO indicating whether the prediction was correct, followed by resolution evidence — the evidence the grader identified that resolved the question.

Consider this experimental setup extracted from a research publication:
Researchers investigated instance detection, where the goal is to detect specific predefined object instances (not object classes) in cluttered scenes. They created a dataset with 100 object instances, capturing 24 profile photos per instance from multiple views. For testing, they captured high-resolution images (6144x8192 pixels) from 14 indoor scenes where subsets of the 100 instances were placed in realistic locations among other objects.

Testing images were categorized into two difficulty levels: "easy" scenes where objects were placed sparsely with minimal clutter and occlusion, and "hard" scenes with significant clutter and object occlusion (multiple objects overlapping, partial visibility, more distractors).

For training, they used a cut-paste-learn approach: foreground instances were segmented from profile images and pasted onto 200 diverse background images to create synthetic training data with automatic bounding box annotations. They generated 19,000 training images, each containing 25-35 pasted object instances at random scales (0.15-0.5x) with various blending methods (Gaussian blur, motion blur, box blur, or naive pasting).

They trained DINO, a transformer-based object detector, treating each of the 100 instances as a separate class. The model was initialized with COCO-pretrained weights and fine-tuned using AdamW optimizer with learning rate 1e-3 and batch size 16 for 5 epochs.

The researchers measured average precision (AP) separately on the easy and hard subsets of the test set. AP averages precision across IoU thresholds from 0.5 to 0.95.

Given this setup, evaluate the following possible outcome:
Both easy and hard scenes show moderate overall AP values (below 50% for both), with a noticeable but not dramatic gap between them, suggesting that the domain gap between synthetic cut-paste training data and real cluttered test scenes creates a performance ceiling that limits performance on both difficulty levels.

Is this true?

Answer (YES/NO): NO